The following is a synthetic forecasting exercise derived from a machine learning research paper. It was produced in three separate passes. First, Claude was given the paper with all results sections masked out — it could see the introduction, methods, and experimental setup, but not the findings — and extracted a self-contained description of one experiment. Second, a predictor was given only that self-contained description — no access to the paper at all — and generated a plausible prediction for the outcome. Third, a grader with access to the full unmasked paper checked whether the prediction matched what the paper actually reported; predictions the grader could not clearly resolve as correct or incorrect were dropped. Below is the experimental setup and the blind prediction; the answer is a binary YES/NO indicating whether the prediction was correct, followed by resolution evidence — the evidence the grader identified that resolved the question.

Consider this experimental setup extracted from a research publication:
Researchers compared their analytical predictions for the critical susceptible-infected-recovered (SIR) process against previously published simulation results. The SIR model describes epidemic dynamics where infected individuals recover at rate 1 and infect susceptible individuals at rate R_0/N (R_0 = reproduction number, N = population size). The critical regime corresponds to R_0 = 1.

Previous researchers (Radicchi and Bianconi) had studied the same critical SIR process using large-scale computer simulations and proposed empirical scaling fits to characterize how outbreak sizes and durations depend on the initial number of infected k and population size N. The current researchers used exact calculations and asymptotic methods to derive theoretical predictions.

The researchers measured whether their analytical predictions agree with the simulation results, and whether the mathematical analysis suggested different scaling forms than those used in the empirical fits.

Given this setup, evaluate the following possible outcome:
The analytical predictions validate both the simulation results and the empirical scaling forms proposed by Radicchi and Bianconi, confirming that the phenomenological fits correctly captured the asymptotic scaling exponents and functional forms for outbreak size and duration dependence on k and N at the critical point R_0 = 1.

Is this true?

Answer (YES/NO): NO